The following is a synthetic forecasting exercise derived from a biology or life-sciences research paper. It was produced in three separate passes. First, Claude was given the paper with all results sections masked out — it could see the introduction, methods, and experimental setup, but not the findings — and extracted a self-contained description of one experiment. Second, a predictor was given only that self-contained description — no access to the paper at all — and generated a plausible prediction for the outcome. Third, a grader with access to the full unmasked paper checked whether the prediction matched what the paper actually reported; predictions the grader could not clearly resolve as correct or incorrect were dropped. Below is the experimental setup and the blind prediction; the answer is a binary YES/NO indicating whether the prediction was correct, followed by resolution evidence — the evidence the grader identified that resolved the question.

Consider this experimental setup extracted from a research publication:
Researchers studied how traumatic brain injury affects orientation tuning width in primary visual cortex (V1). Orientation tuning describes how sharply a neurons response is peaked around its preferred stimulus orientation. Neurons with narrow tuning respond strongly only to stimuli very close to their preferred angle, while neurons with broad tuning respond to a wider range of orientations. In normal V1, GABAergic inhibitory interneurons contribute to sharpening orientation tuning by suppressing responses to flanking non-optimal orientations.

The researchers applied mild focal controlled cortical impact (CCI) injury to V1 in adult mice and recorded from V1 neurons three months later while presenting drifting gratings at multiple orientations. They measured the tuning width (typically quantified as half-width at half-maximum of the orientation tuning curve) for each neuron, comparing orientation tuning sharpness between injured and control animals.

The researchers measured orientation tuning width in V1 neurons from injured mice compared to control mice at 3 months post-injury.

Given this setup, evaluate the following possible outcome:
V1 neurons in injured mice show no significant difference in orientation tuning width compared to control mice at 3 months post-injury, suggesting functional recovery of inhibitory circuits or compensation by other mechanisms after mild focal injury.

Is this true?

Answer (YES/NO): NO